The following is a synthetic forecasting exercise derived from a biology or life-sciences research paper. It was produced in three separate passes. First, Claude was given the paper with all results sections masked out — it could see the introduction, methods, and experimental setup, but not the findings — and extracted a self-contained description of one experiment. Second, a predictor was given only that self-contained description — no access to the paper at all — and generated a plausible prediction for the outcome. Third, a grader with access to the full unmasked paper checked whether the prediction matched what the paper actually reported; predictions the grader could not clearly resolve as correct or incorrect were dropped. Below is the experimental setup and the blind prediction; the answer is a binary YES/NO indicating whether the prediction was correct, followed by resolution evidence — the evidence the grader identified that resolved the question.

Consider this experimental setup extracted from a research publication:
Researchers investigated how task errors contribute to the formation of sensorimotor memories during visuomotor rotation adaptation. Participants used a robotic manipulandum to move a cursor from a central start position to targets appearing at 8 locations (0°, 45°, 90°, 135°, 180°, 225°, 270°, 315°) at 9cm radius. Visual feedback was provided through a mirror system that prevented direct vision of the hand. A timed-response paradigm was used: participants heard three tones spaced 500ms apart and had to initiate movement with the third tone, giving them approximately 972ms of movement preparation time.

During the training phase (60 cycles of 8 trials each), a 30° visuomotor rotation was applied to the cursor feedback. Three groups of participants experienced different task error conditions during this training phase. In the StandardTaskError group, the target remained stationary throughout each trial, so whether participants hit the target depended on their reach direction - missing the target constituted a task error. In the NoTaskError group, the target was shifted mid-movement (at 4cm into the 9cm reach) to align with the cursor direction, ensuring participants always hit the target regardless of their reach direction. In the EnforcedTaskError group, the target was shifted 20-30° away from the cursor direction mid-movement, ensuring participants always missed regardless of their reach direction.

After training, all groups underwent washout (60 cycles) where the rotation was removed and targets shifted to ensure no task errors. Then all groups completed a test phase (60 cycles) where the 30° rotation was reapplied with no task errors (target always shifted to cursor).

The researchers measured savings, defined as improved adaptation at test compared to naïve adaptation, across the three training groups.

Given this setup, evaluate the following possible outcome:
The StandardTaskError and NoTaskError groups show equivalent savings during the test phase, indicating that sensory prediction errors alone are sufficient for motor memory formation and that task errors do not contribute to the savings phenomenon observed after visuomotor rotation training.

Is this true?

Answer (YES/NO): NO